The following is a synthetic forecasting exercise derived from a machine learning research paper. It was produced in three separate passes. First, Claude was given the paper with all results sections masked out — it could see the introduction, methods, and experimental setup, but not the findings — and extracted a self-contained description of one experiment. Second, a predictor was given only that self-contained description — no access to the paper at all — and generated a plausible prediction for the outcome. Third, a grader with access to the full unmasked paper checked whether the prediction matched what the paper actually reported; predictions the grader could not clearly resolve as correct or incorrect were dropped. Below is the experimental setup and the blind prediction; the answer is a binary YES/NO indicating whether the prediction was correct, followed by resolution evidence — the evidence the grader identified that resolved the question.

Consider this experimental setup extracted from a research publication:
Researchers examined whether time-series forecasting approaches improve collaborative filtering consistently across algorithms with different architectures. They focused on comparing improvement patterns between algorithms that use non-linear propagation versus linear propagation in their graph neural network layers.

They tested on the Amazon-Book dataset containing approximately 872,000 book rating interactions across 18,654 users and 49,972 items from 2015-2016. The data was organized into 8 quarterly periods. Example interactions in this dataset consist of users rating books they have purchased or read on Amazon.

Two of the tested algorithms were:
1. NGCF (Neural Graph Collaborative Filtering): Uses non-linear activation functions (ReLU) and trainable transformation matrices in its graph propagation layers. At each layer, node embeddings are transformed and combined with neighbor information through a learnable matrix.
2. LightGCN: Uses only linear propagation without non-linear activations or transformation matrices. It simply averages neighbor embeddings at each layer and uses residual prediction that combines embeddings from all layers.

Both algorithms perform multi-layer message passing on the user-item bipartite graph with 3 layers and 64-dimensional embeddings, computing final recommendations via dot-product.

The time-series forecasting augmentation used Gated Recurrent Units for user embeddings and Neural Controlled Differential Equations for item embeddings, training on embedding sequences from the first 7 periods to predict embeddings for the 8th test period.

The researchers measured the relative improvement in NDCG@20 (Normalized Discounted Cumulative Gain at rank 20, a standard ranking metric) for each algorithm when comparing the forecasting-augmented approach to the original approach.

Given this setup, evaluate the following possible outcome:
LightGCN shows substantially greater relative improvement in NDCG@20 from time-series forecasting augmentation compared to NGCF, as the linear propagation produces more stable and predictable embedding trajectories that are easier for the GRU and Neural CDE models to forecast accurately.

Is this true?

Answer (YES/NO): NO